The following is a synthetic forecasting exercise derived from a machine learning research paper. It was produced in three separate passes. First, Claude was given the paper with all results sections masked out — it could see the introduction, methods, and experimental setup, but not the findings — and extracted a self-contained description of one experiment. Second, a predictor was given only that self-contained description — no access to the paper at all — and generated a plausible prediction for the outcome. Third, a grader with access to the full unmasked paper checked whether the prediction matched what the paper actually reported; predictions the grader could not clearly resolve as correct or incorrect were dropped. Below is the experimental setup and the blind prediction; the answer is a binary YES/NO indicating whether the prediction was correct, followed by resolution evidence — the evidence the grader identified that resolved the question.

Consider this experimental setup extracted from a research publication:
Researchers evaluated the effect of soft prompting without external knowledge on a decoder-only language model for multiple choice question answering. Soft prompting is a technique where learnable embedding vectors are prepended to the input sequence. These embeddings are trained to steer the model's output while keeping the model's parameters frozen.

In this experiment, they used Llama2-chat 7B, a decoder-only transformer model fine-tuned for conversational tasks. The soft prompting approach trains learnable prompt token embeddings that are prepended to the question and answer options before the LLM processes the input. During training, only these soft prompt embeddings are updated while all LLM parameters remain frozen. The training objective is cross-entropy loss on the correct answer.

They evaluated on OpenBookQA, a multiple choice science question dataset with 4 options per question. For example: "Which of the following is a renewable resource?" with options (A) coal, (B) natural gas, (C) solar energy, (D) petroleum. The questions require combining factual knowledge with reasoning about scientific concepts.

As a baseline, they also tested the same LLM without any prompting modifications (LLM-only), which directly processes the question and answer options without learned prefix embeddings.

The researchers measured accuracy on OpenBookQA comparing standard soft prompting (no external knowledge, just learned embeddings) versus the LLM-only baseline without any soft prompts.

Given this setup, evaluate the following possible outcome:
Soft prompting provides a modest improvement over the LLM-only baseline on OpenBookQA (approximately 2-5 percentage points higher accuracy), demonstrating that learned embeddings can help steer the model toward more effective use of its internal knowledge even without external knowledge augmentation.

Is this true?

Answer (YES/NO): NO